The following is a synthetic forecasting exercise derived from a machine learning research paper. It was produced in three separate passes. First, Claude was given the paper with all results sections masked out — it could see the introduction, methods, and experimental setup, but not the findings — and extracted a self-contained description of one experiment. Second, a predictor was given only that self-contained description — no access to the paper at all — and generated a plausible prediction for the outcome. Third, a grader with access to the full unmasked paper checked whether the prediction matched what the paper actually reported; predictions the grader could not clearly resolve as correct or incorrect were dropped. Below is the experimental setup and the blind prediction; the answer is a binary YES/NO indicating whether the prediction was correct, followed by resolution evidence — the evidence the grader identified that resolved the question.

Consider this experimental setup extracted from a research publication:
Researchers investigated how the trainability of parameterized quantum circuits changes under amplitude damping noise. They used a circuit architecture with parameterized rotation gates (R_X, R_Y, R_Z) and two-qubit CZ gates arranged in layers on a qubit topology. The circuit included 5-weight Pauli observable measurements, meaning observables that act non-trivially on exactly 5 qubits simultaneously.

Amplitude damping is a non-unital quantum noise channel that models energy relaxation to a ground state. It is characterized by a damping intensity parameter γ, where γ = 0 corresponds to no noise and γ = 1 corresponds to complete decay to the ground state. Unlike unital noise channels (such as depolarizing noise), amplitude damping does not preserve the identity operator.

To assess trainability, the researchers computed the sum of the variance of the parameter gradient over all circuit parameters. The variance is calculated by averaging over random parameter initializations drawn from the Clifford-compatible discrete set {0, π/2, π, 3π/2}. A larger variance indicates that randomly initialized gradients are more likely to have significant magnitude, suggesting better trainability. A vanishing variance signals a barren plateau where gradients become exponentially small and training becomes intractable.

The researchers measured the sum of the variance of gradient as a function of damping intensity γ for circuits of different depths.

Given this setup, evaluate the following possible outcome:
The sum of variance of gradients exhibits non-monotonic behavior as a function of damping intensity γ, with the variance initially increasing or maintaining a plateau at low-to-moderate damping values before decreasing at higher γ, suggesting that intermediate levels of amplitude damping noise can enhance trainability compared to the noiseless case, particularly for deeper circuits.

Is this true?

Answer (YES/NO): NO